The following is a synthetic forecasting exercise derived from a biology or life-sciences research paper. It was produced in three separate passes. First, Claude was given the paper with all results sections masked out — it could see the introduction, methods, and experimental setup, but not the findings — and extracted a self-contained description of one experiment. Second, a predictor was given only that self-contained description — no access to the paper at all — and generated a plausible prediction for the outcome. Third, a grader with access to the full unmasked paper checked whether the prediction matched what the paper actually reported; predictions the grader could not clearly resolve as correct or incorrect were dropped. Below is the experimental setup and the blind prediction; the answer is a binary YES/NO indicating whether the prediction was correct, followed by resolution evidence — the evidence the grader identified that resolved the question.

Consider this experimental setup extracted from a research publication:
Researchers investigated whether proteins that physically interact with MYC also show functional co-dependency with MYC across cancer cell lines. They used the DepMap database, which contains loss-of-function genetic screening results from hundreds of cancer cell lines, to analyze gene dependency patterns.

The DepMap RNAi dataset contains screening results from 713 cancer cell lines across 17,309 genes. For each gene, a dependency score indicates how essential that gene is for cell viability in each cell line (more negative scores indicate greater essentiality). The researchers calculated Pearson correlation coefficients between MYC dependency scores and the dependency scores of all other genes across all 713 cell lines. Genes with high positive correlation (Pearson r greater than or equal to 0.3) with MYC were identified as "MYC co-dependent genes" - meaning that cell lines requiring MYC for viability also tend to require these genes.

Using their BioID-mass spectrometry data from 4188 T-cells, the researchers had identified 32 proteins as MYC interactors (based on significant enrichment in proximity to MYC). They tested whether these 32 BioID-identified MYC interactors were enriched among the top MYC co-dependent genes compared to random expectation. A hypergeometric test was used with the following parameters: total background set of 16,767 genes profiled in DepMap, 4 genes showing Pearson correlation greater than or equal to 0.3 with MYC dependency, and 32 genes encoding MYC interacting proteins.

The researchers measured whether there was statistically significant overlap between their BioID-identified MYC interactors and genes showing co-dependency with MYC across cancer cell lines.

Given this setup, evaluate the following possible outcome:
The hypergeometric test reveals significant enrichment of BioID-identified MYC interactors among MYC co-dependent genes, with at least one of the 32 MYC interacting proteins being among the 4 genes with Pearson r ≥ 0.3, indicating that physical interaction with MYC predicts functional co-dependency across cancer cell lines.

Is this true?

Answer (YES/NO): YES